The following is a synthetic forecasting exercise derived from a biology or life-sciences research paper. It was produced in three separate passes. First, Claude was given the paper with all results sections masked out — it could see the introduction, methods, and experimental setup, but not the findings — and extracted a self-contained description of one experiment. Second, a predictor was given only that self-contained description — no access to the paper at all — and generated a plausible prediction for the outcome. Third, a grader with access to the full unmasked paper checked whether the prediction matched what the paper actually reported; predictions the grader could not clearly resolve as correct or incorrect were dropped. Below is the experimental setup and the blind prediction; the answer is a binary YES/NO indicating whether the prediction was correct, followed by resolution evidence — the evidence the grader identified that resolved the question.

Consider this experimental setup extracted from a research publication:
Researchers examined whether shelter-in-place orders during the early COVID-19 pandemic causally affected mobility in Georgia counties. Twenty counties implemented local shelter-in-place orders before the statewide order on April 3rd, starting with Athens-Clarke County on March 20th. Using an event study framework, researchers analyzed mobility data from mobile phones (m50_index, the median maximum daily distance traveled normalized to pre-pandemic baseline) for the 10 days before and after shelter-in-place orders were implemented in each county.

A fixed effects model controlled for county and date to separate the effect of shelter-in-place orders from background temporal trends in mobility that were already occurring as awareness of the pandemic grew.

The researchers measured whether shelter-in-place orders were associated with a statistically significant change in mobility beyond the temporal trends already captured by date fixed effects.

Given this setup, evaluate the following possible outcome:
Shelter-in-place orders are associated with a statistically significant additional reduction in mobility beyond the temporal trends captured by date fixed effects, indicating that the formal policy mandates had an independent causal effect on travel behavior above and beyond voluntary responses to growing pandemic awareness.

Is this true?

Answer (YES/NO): NO